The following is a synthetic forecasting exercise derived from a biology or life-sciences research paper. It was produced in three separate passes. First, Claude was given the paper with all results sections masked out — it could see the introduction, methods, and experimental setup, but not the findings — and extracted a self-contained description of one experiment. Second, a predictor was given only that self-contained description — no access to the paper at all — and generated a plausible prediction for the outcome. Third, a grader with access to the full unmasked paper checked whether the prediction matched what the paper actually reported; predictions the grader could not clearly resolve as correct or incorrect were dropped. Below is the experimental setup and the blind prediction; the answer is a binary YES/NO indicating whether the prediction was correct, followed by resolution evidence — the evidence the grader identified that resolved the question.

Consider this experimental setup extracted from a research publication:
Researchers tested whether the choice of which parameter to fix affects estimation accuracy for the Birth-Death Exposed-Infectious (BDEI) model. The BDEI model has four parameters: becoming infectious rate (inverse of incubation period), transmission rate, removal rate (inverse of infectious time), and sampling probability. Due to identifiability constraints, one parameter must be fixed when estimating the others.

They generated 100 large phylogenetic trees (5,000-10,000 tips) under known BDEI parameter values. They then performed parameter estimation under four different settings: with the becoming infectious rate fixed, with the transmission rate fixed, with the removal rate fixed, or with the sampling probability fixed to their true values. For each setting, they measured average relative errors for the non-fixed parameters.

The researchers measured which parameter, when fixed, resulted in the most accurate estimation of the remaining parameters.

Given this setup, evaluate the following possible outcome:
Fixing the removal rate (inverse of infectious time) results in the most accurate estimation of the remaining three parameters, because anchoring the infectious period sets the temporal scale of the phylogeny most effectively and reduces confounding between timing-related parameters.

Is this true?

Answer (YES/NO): NO